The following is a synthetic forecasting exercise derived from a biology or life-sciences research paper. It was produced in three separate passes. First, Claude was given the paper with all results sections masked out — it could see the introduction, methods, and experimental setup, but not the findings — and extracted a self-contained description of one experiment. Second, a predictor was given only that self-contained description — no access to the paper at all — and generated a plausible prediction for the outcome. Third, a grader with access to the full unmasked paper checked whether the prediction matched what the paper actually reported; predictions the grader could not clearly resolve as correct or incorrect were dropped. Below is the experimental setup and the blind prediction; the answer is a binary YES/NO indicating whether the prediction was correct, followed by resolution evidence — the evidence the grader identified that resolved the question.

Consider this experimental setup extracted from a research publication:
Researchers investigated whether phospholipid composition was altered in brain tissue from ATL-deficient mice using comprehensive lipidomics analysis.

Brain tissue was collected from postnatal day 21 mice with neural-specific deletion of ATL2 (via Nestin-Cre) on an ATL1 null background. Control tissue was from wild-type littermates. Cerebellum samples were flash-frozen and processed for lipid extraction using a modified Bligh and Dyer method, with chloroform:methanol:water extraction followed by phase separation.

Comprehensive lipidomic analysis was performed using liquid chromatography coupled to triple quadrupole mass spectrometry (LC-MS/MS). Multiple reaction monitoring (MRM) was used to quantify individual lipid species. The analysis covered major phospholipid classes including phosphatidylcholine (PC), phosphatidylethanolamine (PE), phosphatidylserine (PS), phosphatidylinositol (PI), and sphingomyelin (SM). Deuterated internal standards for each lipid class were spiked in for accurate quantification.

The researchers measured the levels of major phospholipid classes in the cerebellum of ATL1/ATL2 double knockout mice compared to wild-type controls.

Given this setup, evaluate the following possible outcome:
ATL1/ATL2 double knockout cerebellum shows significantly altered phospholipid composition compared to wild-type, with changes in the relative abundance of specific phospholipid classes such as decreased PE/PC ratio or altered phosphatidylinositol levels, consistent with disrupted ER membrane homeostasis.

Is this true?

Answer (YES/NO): YES